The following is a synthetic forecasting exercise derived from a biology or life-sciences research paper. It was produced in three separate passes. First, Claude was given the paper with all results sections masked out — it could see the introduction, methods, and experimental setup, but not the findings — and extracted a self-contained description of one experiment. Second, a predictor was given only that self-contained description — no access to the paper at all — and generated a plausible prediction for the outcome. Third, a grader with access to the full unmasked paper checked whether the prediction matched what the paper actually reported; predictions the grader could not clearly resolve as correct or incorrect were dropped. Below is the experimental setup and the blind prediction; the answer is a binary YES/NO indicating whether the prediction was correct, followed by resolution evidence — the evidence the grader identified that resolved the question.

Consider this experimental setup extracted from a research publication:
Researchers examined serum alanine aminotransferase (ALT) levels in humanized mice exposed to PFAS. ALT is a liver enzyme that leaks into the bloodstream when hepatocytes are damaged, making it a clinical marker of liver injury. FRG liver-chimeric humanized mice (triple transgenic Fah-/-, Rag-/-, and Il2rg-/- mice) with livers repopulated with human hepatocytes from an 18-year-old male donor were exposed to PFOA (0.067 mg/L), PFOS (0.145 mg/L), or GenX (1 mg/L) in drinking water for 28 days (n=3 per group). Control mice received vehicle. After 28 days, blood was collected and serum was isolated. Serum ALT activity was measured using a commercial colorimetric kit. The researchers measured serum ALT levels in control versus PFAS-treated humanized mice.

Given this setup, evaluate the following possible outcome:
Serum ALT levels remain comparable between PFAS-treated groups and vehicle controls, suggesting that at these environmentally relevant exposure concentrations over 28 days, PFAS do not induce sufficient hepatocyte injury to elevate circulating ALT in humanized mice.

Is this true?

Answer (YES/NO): YES